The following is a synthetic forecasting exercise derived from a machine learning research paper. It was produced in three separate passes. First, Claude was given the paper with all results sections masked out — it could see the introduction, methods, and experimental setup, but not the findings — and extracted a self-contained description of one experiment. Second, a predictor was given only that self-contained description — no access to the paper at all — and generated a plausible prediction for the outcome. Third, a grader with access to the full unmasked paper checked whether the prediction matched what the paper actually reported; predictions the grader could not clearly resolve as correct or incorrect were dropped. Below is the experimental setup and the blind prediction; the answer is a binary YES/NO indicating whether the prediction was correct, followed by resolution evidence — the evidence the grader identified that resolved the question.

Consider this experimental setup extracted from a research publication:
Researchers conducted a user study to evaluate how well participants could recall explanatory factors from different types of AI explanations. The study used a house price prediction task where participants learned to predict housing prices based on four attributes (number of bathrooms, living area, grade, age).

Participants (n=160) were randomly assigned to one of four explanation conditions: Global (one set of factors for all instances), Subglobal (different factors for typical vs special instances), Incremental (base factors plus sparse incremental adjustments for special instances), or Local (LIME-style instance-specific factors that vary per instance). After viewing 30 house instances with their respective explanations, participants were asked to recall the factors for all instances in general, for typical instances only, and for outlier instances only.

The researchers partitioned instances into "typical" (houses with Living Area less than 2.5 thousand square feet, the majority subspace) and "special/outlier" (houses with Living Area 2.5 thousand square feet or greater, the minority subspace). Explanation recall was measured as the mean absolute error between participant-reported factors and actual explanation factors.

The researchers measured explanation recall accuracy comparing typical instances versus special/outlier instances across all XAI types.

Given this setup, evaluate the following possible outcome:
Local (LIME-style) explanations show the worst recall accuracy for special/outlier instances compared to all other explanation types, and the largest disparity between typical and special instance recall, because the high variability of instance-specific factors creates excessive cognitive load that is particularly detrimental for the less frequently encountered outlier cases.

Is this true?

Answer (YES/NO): NO